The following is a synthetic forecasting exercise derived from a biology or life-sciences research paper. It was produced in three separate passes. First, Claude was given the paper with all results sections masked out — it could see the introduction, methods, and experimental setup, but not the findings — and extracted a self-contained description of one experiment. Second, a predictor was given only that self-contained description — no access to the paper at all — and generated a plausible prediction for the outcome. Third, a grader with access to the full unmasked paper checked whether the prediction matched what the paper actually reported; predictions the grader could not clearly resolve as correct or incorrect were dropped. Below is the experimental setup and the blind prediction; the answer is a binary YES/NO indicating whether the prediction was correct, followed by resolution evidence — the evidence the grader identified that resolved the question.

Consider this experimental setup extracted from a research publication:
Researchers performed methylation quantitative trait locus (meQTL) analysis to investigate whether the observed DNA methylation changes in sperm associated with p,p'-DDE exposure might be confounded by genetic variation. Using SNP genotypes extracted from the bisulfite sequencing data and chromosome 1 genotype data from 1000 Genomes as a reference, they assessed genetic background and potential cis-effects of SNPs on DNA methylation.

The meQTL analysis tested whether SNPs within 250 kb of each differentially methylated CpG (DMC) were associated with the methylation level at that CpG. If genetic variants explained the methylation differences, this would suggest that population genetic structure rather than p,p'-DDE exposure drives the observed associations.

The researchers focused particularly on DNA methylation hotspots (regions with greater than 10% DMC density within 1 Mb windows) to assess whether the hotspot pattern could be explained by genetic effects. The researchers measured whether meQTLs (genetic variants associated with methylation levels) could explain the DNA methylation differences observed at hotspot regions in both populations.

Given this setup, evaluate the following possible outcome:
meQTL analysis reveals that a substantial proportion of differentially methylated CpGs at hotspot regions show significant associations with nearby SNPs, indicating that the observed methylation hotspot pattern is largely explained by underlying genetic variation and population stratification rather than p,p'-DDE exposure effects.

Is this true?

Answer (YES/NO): NO